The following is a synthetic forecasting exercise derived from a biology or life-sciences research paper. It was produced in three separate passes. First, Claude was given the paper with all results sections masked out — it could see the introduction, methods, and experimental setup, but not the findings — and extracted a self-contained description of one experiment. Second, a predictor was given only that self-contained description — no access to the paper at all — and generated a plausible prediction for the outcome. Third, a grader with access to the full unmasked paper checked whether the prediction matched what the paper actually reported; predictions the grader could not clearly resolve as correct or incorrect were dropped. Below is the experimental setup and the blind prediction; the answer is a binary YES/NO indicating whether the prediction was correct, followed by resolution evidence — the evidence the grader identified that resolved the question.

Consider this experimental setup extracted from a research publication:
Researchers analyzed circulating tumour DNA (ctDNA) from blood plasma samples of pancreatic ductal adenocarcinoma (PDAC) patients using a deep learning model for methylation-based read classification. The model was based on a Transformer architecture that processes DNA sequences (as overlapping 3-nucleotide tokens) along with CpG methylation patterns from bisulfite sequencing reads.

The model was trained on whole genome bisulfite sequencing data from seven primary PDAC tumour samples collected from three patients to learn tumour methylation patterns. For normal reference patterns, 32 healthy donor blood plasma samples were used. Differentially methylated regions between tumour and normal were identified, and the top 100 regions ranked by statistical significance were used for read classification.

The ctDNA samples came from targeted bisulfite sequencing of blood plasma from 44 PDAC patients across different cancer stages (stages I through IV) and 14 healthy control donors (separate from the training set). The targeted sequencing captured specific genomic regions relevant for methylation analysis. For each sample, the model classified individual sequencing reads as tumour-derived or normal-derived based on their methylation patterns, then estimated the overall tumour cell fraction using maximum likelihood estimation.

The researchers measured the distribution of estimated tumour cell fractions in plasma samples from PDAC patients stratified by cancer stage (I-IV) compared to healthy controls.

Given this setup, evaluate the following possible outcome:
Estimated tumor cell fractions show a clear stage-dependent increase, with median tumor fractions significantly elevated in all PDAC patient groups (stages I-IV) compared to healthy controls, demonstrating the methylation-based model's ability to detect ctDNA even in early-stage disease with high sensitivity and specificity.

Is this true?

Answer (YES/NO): NO